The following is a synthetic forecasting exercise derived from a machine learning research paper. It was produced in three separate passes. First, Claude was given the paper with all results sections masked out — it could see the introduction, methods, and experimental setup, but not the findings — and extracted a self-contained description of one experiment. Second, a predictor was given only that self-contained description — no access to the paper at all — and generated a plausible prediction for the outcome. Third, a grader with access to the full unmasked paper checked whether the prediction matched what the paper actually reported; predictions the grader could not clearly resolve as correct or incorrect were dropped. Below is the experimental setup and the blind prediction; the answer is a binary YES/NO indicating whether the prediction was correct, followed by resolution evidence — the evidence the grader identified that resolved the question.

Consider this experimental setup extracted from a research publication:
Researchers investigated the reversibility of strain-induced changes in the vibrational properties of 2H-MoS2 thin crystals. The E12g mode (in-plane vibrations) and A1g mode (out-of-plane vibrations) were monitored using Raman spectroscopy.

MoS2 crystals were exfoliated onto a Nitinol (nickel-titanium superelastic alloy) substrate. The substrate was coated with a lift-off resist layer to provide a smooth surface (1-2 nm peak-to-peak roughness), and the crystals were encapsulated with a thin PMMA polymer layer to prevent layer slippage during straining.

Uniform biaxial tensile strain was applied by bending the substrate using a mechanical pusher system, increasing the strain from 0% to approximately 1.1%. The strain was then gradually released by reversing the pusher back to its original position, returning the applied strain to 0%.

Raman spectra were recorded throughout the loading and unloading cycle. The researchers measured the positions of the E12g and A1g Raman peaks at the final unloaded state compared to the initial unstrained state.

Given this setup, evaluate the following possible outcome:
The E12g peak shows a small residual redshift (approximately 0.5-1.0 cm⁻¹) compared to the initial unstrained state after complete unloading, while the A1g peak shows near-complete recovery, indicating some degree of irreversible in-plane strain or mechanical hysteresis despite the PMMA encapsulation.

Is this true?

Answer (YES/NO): NO